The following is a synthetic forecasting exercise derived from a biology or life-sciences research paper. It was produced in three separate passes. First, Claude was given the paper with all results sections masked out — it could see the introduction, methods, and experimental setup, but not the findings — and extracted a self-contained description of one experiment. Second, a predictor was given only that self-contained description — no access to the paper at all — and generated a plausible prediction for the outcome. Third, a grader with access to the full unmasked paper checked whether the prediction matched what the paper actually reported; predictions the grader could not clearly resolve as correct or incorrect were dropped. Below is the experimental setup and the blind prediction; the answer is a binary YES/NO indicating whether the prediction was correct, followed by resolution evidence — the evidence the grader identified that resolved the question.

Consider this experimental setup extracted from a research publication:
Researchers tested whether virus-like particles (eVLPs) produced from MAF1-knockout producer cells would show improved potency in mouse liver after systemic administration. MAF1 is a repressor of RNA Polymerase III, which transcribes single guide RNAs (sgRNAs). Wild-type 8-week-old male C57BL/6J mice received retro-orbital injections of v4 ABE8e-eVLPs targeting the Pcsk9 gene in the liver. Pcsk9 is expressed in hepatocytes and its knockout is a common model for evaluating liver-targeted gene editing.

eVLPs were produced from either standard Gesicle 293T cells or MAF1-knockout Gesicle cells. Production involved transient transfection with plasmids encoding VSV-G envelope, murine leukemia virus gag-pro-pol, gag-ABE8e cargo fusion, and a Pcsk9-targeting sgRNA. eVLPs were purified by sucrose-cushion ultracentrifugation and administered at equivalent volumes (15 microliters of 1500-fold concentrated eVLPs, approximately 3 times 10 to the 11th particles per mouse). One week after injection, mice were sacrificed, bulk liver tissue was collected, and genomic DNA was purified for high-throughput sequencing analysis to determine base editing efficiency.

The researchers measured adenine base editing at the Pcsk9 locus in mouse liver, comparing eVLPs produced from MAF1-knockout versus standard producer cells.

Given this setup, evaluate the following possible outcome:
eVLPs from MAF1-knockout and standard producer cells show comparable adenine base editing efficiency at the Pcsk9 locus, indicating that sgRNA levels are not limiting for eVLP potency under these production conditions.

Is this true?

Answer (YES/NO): NO